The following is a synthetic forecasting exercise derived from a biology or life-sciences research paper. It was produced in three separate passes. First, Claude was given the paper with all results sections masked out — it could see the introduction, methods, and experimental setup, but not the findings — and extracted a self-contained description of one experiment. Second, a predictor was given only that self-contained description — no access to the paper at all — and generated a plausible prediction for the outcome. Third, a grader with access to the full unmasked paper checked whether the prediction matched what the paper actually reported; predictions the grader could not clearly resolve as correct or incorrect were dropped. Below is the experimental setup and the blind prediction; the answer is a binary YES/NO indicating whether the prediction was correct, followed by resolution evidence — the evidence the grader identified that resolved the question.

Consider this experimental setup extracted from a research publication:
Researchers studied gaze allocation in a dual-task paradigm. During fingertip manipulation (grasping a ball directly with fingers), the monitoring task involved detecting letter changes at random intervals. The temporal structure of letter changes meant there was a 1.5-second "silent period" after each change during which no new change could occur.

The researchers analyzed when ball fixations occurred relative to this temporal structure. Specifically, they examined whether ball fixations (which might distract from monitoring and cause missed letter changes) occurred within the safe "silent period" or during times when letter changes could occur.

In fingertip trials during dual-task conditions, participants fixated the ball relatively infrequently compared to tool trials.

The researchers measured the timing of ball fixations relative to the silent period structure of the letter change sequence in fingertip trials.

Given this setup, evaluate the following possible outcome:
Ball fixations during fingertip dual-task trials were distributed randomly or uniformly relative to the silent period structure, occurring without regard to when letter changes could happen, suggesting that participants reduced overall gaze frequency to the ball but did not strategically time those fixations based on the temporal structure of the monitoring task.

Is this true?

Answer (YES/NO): NO